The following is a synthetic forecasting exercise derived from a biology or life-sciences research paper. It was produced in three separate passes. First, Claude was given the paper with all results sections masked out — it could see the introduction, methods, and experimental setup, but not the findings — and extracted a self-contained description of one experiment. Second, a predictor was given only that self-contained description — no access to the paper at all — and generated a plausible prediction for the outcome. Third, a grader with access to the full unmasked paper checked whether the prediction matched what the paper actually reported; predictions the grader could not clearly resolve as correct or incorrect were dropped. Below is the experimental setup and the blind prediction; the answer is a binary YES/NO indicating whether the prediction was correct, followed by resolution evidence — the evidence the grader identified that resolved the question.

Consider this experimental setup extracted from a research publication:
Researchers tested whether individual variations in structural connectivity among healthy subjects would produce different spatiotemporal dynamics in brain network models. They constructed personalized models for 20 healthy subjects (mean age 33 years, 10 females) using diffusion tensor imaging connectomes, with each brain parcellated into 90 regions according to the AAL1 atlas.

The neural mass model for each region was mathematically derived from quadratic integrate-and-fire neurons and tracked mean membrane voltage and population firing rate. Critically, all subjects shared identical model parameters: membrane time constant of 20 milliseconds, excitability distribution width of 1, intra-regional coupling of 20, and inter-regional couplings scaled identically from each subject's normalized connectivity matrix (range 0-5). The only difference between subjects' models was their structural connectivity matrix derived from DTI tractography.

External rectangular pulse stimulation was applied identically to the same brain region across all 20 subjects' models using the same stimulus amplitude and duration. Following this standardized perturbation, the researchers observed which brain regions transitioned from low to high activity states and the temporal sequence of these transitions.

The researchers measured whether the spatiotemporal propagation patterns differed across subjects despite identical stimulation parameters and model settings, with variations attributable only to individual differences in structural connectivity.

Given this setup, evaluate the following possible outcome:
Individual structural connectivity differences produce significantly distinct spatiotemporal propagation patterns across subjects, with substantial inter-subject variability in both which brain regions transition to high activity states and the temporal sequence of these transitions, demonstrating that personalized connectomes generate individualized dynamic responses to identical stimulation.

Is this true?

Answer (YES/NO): YES